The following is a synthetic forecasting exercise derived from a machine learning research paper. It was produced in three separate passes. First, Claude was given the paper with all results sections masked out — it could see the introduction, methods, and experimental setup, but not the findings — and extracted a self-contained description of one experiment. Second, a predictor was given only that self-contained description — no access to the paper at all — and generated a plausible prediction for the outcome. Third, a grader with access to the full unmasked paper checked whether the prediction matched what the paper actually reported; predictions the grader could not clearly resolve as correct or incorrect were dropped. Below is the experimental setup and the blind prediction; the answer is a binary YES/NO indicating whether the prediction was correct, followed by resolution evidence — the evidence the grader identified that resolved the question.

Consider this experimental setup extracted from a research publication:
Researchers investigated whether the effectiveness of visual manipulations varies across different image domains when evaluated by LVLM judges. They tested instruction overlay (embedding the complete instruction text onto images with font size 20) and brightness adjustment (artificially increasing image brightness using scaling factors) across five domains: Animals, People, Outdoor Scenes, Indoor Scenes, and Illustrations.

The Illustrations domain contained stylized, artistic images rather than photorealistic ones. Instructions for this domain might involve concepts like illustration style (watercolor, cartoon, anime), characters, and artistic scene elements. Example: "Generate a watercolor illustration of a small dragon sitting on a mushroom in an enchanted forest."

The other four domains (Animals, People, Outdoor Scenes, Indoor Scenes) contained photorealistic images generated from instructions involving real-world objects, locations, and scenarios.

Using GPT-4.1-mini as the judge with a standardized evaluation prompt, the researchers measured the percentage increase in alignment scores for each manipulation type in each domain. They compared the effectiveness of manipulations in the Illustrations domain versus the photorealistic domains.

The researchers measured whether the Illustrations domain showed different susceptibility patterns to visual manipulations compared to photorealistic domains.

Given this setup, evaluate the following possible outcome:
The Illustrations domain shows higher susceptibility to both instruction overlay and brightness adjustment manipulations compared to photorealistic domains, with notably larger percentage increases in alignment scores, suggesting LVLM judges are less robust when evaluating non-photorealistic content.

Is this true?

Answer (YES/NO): NO